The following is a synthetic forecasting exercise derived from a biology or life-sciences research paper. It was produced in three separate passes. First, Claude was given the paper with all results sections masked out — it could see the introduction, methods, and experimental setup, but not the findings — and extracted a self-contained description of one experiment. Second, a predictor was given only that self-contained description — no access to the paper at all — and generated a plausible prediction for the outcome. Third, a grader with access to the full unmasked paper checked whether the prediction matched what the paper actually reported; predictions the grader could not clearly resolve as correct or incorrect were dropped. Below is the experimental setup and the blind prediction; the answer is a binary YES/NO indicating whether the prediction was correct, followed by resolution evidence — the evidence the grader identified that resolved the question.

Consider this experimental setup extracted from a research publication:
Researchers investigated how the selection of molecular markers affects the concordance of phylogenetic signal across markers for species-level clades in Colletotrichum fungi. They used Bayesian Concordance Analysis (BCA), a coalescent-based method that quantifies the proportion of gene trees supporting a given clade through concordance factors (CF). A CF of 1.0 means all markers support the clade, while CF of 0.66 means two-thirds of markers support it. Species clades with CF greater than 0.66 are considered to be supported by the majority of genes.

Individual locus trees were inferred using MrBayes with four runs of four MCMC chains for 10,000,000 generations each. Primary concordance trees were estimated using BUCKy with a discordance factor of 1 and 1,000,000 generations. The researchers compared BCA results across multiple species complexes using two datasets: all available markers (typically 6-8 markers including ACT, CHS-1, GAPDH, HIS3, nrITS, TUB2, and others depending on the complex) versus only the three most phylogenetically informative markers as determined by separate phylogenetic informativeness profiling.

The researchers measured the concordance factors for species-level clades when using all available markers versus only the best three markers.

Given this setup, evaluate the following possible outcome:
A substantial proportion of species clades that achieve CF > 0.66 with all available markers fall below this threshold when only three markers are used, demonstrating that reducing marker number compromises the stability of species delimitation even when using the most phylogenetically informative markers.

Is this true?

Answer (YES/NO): NO